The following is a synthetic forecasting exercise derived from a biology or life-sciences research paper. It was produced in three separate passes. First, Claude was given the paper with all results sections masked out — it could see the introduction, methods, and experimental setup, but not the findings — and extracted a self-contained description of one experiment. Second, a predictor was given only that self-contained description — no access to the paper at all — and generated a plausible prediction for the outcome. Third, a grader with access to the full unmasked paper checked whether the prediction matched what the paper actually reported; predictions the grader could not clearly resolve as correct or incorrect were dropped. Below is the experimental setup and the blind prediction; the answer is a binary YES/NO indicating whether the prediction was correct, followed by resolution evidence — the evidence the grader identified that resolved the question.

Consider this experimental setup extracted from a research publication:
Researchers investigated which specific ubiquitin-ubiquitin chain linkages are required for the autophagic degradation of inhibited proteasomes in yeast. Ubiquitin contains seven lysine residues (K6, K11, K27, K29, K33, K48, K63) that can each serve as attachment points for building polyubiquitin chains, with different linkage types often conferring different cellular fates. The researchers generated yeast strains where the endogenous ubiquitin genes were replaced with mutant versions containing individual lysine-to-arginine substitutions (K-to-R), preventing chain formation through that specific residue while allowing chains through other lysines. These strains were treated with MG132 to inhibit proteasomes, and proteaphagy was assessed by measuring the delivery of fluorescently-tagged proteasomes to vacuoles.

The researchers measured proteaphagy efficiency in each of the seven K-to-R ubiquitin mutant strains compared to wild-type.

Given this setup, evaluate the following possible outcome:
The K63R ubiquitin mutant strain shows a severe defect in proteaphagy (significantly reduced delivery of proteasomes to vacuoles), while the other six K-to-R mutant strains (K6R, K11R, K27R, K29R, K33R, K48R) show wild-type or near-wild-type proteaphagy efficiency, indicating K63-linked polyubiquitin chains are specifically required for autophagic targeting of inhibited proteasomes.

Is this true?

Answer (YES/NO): NO